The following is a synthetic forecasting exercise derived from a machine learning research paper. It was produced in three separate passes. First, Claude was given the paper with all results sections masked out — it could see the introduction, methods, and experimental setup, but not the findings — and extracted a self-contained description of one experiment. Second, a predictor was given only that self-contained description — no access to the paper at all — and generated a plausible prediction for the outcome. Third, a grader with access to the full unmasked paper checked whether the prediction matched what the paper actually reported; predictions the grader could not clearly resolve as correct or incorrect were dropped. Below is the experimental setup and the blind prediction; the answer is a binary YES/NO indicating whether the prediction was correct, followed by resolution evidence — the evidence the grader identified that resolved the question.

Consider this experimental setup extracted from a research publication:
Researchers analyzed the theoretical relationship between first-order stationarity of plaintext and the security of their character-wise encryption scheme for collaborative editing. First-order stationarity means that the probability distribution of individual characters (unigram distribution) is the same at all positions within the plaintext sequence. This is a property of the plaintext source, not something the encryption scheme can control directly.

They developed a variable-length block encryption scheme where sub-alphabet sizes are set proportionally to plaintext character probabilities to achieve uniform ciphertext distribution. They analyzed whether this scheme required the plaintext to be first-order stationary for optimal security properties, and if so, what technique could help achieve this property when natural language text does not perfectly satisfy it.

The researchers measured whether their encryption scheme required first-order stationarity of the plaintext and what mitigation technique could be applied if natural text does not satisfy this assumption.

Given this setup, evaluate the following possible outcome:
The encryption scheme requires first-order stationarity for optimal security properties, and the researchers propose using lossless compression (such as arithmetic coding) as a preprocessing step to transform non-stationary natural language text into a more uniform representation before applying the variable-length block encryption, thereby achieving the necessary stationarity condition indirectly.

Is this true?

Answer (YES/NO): NO